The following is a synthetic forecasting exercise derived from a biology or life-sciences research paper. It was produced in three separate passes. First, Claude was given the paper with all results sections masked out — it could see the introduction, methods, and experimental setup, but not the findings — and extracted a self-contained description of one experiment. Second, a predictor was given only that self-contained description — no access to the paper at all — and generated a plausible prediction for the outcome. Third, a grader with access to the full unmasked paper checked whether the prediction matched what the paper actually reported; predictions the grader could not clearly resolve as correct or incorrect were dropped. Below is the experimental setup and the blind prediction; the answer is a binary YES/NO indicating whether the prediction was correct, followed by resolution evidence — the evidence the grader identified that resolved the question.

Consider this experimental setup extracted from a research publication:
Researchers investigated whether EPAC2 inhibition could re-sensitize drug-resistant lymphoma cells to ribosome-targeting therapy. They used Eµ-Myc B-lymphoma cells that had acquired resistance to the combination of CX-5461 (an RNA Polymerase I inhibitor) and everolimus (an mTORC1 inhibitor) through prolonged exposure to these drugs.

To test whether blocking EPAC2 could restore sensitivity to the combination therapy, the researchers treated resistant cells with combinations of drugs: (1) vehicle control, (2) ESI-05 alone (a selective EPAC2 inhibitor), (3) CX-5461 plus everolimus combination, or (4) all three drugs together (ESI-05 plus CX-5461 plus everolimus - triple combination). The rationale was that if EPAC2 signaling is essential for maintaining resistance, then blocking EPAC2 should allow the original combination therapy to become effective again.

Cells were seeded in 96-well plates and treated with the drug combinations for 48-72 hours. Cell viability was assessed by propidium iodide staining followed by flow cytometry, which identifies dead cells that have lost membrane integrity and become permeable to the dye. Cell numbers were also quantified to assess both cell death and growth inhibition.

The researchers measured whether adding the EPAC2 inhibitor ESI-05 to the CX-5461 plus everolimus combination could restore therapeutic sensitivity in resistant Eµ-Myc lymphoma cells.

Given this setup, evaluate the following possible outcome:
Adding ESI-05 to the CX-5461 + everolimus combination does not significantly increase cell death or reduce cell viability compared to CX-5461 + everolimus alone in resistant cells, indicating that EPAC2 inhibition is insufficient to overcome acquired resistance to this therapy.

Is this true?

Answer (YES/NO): NO